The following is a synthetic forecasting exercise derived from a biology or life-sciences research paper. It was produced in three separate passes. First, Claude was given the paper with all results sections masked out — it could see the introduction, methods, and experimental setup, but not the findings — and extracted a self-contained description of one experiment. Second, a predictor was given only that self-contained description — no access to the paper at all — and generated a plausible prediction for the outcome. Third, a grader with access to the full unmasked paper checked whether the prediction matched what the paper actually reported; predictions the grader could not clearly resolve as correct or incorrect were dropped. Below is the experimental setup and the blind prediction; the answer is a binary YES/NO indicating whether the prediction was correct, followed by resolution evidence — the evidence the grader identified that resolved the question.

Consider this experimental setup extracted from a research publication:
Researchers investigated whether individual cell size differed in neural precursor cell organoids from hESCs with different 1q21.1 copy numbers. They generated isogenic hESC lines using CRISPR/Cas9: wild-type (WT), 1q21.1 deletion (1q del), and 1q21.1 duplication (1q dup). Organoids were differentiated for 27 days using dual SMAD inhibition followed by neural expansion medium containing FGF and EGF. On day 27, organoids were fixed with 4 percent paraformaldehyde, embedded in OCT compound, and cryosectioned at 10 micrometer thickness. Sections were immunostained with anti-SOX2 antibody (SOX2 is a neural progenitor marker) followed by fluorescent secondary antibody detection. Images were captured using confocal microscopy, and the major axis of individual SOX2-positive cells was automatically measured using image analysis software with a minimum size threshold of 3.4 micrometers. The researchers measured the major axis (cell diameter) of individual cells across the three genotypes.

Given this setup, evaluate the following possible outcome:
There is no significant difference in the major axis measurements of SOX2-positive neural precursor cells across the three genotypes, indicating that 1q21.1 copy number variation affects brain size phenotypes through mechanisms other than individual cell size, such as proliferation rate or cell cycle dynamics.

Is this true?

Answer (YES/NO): YES